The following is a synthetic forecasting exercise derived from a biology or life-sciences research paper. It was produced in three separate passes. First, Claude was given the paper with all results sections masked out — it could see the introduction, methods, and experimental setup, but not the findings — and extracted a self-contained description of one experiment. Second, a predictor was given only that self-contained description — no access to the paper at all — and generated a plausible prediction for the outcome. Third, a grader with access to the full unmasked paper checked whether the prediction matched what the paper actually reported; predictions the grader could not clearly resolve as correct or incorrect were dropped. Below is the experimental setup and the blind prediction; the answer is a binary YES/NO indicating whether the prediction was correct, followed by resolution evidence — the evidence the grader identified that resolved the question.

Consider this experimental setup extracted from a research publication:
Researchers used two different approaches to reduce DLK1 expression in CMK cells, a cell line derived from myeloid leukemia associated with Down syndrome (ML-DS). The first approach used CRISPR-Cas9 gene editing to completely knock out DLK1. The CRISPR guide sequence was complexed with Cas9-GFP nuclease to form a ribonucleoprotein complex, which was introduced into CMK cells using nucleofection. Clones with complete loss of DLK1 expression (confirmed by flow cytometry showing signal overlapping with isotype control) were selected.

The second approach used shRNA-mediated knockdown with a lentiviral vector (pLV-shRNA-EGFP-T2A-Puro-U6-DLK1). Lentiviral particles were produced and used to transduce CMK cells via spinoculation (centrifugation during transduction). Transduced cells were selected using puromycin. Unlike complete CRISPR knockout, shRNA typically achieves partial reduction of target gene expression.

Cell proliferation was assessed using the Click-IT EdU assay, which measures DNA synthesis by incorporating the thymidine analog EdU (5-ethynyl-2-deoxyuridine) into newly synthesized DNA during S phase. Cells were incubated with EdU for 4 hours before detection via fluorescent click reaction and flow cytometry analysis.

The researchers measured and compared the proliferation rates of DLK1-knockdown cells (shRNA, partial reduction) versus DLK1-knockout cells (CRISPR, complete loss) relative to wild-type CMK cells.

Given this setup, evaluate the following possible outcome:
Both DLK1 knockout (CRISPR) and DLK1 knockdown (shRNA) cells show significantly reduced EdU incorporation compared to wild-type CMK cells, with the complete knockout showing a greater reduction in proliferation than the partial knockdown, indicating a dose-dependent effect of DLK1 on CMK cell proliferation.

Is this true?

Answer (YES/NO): YES